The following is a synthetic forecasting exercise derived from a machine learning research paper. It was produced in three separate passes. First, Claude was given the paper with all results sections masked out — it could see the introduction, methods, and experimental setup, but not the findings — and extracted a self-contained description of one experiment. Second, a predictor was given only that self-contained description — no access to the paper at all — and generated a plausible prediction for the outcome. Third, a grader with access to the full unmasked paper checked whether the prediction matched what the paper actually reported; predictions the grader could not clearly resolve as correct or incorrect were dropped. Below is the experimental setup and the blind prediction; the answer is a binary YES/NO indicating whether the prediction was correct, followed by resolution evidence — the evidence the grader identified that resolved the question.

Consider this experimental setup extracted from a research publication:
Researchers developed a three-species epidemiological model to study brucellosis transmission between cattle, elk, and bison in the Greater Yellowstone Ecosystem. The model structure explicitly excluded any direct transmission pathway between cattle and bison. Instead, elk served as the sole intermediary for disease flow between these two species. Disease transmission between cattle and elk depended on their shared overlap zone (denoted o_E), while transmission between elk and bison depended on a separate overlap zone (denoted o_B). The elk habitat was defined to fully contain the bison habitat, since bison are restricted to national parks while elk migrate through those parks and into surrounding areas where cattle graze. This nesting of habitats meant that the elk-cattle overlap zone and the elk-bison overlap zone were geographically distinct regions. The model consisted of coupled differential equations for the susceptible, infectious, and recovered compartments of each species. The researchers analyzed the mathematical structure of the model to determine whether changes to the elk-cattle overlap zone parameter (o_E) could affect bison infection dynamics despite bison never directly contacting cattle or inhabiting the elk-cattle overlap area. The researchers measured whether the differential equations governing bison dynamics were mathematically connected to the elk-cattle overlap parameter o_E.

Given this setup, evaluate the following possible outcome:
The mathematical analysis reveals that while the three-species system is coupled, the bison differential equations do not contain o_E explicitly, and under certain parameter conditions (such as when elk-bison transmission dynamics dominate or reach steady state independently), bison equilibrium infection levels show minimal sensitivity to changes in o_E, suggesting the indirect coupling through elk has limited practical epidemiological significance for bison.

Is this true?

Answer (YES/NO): NO